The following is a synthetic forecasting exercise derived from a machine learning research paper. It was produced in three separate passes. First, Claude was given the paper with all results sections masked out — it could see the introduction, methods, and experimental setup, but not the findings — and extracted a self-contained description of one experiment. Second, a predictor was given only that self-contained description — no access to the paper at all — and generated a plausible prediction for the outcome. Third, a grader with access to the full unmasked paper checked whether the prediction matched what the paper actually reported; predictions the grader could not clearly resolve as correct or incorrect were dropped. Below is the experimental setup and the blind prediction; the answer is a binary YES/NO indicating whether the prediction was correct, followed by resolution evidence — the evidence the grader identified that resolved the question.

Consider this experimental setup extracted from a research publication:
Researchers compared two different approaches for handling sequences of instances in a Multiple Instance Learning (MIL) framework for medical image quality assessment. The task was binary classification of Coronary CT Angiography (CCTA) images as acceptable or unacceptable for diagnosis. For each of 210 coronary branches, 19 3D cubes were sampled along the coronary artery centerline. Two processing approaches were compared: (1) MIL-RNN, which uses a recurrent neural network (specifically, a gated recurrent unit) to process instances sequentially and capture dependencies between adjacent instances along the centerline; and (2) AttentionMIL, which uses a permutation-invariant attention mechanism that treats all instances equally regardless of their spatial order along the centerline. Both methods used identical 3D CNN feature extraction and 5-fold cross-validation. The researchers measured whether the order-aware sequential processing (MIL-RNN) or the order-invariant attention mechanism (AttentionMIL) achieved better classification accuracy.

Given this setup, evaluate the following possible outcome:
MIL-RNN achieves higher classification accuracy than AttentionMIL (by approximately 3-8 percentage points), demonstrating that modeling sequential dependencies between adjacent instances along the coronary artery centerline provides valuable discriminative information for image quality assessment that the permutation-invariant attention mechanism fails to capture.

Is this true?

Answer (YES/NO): NO